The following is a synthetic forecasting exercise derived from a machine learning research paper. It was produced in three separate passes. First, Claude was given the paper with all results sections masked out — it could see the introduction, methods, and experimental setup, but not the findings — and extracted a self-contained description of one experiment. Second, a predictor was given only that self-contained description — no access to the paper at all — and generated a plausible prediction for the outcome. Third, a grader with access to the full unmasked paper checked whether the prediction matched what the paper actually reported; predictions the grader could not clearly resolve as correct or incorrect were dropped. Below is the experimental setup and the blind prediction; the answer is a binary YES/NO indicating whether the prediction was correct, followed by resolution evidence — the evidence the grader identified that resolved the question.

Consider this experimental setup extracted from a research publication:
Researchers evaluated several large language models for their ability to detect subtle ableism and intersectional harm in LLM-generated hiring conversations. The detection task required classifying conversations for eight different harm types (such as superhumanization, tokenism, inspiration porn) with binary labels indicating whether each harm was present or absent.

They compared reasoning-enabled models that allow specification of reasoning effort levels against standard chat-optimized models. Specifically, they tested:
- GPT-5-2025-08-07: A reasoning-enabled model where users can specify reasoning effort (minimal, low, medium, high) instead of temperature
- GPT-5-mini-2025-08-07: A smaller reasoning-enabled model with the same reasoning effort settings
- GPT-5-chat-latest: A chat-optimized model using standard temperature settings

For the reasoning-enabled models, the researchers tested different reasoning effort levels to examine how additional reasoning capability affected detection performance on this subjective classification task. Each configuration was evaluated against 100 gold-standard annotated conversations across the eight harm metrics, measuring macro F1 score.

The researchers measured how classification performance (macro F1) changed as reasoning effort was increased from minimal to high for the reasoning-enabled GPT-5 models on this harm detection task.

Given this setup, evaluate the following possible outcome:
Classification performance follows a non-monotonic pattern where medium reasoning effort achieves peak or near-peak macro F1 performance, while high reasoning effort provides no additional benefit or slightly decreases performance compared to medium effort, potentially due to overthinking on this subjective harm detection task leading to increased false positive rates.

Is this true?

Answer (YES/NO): NO